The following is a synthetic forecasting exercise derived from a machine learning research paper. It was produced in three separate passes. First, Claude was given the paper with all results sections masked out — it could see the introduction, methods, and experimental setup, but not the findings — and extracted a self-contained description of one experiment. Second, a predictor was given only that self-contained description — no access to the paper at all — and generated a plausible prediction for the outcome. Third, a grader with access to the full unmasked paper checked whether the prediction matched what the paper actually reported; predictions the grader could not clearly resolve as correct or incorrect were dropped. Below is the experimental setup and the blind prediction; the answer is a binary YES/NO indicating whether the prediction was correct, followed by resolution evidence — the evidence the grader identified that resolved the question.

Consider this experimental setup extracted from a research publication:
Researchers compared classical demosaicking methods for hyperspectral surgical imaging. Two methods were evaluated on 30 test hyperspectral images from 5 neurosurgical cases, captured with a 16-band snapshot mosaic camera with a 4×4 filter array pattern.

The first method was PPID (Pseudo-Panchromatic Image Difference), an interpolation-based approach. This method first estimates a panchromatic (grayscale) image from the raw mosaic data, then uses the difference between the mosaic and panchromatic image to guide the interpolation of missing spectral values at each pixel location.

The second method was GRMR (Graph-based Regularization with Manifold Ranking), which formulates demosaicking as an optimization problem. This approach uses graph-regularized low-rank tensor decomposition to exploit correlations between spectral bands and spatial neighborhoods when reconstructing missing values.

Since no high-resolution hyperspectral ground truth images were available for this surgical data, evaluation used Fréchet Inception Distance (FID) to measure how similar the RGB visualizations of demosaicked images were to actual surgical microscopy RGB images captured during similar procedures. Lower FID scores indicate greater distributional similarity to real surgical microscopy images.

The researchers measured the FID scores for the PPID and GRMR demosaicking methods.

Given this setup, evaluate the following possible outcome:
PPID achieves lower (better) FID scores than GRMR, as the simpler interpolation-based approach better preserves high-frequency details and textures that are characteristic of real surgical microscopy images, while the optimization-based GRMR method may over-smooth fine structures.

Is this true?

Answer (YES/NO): YES